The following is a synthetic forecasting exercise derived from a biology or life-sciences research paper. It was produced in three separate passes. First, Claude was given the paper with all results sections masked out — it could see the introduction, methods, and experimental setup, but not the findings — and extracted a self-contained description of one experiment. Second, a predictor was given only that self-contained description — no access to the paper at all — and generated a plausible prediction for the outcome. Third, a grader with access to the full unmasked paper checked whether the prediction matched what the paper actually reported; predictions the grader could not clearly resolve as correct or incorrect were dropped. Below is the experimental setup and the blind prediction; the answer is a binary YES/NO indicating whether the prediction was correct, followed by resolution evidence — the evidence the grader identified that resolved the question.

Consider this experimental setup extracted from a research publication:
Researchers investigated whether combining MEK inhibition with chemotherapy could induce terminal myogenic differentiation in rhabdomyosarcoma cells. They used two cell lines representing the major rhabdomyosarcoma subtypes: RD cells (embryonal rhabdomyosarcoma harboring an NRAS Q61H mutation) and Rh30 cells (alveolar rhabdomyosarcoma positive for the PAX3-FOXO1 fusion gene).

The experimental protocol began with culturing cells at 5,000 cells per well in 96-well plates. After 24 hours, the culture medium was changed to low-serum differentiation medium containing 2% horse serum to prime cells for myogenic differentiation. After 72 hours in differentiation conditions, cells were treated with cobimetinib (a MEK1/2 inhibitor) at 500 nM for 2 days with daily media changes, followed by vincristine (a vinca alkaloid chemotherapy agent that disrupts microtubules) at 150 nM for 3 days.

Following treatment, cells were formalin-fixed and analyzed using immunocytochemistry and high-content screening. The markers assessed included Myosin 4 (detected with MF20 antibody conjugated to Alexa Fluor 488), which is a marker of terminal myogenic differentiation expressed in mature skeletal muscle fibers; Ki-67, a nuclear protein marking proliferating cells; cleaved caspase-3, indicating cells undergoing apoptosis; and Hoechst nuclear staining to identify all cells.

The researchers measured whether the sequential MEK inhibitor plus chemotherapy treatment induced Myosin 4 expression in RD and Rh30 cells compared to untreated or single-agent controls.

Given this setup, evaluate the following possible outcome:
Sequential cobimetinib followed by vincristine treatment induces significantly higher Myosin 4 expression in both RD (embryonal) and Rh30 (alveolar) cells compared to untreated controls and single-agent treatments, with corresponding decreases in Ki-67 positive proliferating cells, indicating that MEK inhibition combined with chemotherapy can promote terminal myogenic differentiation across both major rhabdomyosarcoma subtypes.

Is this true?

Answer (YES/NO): NO